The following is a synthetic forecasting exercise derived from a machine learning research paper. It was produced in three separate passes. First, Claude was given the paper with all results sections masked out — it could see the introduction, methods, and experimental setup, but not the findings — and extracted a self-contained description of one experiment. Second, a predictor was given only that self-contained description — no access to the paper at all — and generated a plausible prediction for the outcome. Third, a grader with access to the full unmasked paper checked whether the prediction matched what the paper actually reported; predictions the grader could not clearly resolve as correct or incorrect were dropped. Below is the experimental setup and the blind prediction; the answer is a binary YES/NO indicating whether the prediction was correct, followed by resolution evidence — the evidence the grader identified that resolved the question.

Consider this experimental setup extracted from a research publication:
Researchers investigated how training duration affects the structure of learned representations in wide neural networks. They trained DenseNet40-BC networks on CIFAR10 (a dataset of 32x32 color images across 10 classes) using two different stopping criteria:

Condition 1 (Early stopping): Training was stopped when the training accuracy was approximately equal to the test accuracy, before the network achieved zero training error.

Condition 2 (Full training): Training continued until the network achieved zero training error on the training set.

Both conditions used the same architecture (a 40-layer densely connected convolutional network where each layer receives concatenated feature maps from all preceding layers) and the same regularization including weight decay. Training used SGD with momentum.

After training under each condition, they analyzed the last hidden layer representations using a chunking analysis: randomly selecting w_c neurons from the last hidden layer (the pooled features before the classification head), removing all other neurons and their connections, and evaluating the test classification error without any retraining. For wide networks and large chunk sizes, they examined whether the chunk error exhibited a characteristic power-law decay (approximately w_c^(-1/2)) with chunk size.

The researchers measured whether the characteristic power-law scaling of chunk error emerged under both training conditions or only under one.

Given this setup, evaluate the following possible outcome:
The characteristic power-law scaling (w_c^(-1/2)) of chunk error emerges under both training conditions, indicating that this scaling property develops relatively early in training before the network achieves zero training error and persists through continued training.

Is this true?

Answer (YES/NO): NO